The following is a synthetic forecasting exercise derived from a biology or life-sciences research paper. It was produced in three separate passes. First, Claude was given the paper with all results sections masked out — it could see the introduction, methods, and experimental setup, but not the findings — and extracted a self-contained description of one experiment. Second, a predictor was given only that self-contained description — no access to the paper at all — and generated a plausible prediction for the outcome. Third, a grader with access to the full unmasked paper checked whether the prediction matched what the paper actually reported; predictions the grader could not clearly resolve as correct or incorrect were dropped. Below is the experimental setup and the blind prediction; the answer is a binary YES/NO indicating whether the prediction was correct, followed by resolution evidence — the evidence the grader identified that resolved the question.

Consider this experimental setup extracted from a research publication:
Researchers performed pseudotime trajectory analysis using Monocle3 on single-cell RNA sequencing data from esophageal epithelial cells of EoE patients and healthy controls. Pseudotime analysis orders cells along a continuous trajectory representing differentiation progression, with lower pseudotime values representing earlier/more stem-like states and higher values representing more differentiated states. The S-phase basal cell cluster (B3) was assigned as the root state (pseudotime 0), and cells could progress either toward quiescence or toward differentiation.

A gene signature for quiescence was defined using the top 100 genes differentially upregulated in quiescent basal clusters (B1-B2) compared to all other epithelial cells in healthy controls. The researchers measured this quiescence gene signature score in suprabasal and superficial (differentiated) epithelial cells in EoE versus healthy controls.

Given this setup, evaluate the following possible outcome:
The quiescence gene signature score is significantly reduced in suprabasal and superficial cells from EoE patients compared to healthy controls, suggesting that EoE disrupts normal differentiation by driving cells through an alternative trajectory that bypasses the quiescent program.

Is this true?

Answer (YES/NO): NO